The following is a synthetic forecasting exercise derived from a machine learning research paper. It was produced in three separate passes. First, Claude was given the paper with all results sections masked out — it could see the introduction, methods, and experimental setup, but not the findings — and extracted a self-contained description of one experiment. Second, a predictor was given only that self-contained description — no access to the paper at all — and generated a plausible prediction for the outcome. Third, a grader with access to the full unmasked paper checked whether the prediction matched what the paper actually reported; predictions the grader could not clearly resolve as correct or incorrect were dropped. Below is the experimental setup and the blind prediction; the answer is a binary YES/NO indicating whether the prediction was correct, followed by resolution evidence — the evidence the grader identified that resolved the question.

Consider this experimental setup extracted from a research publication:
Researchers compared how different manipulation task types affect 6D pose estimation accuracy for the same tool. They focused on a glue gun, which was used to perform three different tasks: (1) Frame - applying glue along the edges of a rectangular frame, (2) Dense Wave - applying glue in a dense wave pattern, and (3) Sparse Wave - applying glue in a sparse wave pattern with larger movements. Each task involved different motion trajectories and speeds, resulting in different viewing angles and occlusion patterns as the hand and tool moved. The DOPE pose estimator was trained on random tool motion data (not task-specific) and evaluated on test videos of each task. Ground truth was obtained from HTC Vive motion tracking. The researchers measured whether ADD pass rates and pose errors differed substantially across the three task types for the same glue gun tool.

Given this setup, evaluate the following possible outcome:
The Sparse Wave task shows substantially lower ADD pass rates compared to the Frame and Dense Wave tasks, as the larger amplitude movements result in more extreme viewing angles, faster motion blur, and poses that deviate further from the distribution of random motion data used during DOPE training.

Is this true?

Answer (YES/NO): NO